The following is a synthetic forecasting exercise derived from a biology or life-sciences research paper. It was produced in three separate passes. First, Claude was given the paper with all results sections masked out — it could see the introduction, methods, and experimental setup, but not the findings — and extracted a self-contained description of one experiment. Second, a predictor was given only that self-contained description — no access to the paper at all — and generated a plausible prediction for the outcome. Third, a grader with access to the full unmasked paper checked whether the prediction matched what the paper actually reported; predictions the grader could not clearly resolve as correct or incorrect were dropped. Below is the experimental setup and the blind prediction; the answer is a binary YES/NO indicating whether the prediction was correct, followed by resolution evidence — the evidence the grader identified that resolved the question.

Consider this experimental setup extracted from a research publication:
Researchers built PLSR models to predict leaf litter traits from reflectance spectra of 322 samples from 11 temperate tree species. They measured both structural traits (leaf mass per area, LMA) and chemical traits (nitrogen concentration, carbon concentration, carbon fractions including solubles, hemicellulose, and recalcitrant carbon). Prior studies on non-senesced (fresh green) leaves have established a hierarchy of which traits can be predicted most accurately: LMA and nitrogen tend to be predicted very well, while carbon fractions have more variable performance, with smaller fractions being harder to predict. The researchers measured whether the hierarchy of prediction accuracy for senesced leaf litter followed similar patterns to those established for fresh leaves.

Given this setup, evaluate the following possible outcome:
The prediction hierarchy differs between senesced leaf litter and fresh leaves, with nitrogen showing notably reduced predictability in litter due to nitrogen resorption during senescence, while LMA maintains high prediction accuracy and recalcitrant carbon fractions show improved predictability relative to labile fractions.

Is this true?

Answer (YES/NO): NO